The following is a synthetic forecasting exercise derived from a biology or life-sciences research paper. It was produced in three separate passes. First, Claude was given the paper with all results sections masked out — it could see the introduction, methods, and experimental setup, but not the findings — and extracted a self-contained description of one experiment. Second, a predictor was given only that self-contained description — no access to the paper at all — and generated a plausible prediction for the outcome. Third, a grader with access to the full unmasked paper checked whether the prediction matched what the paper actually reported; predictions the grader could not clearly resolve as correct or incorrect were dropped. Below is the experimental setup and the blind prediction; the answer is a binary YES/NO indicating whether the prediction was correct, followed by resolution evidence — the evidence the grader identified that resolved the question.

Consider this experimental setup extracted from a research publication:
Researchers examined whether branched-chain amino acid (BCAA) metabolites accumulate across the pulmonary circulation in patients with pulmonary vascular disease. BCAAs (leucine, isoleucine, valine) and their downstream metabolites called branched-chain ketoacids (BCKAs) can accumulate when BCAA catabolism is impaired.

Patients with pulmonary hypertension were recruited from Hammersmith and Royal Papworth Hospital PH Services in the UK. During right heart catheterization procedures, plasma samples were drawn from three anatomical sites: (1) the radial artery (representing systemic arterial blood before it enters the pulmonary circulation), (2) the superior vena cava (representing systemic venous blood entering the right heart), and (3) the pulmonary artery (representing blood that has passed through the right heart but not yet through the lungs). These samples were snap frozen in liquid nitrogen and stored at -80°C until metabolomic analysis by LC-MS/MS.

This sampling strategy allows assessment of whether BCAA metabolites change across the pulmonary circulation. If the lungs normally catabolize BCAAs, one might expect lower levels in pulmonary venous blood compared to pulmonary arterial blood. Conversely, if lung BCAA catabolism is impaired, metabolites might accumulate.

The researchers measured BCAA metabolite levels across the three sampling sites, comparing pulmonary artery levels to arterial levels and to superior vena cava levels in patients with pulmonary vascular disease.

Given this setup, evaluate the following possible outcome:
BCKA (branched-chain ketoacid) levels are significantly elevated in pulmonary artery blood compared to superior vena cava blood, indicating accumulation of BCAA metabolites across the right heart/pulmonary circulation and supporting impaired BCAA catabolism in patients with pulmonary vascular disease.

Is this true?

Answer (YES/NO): NO